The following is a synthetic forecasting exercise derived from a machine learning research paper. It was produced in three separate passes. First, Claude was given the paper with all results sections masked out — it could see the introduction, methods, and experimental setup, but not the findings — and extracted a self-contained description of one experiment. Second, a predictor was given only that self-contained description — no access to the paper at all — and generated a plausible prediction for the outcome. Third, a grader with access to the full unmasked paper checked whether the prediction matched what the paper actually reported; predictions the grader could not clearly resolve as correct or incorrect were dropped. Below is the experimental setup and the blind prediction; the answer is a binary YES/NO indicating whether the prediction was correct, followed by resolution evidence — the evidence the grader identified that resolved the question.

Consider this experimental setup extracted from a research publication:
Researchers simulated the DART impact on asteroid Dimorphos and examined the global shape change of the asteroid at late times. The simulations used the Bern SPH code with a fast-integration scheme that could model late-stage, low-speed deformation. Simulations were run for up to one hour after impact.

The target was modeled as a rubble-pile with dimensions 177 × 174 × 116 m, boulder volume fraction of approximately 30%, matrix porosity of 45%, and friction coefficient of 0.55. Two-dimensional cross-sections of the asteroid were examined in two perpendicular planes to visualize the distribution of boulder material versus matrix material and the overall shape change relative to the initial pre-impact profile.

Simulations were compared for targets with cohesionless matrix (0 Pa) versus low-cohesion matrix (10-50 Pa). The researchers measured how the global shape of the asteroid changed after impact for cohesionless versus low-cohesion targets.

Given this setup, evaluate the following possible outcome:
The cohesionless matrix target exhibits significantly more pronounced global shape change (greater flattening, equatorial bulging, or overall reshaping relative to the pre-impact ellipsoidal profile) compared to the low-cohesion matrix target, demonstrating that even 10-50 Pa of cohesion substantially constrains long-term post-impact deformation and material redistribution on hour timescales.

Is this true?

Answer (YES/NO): YES